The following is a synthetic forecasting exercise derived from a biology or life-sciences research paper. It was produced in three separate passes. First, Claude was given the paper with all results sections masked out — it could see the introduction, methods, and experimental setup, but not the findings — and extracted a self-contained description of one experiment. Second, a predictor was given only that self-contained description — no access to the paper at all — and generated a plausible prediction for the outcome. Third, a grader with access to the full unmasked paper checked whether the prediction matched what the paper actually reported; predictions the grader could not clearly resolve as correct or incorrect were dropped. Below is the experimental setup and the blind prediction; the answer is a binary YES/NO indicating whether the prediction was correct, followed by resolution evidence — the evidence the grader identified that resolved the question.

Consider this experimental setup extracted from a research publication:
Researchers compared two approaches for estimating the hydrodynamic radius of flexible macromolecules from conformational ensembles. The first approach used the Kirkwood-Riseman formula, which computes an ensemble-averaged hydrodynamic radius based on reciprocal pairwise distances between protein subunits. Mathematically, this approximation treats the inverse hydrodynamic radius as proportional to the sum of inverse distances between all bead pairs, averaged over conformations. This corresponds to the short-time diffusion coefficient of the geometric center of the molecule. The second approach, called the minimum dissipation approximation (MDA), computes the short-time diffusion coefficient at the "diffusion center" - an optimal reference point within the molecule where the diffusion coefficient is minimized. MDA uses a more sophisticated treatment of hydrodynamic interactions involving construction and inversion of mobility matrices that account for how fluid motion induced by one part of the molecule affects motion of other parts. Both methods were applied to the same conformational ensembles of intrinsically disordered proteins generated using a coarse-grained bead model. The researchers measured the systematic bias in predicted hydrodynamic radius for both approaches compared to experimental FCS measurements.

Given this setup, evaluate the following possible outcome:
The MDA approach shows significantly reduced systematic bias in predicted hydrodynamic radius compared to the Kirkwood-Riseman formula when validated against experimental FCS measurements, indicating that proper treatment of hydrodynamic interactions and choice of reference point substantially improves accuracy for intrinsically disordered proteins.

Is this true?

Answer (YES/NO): YES